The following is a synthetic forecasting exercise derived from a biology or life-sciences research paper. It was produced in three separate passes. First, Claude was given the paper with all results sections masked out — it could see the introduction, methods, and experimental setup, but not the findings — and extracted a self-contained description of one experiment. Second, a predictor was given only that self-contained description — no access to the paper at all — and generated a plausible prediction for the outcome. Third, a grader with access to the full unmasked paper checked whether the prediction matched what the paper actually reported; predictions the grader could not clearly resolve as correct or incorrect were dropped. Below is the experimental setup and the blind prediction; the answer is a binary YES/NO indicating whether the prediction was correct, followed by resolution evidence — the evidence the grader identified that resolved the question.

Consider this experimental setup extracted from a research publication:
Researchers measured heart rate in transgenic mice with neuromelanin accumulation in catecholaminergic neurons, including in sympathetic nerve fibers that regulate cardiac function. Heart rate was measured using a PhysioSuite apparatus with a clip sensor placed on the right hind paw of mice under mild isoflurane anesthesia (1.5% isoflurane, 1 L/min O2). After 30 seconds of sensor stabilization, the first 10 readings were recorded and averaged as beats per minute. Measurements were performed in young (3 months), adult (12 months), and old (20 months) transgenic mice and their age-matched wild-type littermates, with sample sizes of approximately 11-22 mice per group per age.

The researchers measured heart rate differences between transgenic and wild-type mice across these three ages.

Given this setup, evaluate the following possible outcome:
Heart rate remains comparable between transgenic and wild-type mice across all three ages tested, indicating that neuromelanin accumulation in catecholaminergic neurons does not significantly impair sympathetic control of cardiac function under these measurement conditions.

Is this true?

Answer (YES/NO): NO